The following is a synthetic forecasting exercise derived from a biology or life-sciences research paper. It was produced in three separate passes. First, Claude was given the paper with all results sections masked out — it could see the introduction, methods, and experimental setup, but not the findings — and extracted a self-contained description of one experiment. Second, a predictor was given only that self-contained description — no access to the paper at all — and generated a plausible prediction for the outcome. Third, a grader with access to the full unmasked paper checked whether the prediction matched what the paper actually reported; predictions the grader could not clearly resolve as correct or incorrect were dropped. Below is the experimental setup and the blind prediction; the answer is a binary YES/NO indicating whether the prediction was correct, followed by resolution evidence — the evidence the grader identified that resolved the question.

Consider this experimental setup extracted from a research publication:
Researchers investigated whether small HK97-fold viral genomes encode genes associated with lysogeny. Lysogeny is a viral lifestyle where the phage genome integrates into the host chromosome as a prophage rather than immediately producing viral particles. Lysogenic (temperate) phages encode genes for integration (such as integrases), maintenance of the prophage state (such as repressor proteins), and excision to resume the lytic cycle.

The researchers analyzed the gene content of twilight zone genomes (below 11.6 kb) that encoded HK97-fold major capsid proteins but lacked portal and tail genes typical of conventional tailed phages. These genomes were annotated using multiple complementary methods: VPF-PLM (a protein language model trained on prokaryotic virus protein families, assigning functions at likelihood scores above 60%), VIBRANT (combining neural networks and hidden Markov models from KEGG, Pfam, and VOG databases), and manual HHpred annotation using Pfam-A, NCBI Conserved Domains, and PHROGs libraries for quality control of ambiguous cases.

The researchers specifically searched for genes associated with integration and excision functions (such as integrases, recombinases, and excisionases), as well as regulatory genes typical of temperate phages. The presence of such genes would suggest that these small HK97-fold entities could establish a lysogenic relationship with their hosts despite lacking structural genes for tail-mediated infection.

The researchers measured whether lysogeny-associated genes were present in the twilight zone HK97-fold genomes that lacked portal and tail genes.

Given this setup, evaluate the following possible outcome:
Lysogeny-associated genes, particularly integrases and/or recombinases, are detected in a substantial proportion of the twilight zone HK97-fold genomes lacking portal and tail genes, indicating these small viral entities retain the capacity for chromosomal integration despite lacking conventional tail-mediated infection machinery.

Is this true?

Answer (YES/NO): YES